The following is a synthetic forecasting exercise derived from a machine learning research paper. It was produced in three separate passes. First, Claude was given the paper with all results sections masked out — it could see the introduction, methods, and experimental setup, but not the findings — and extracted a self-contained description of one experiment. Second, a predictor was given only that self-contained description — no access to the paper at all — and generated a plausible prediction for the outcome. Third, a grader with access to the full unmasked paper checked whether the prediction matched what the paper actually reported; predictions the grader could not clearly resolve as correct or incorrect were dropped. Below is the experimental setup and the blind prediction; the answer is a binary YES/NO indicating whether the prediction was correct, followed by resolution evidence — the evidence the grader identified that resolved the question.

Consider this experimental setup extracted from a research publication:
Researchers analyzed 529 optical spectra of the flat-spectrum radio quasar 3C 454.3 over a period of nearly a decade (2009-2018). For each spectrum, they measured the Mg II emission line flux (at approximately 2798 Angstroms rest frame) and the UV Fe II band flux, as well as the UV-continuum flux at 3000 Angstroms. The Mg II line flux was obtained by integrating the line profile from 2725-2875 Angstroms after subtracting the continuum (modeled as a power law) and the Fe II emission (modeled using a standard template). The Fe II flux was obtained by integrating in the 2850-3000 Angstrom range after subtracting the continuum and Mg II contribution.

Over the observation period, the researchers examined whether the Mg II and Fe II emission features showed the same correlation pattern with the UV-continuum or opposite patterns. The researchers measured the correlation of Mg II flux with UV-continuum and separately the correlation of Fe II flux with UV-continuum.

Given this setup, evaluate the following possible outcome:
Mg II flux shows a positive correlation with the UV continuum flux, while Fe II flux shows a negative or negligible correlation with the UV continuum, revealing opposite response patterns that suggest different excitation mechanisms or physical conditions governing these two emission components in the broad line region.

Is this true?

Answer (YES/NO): NO